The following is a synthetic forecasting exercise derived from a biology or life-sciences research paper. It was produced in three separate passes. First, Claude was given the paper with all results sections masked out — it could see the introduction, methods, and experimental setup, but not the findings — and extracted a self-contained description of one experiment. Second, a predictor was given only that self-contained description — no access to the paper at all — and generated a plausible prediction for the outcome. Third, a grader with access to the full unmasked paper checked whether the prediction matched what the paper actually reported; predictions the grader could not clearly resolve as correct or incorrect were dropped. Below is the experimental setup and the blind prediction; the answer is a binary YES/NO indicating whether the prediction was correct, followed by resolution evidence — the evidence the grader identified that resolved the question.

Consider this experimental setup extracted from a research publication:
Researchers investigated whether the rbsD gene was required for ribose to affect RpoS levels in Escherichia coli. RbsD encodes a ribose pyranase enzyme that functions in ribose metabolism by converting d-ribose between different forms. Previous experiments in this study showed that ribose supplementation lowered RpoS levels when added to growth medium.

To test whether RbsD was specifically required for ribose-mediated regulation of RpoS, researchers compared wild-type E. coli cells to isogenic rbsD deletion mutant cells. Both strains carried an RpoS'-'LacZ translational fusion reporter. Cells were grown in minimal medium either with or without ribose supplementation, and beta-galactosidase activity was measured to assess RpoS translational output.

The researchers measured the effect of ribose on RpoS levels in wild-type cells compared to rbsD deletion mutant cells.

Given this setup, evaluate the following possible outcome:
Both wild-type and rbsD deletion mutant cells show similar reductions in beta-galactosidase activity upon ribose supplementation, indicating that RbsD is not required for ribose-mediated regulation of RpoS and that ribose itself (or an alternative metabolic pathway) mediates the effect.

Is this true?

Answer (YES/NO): NO